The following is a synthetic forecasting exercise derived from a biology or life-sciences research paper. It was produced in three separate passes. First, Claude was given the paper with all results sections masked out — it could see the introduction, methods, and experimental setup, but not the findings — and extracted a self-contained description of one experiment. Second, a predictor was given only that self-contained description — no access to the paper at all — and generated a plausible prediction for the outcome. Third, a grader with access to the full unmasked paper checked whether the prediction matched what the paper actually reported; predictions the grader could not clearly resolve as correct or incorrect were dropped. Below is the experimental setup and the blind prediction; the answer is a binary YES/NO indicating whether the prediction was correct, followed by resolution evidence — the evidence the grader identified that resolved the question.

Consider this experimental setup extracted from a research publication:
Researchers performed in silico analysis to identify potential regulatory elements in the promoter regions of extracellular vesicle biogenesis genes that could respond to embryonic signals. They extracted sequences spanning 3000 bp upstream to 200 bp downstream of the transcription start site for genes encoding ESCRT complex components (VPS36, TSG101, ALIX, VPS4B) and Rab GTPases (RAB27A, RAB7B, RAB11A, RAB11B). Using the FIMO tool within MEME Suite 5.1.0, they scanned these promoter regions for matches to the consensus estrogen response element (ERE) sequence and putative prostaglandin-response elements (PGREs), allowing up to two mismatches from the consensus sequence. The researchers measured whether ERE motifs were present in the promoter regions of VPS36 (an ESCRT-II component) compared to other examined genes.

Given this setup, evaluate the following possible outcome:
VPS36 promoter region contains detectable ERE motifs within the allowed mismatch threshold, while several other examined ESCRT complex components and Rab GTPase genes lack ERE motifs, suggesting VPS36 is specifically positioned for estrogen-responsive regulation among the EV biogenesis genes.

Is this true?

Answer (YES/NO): NO